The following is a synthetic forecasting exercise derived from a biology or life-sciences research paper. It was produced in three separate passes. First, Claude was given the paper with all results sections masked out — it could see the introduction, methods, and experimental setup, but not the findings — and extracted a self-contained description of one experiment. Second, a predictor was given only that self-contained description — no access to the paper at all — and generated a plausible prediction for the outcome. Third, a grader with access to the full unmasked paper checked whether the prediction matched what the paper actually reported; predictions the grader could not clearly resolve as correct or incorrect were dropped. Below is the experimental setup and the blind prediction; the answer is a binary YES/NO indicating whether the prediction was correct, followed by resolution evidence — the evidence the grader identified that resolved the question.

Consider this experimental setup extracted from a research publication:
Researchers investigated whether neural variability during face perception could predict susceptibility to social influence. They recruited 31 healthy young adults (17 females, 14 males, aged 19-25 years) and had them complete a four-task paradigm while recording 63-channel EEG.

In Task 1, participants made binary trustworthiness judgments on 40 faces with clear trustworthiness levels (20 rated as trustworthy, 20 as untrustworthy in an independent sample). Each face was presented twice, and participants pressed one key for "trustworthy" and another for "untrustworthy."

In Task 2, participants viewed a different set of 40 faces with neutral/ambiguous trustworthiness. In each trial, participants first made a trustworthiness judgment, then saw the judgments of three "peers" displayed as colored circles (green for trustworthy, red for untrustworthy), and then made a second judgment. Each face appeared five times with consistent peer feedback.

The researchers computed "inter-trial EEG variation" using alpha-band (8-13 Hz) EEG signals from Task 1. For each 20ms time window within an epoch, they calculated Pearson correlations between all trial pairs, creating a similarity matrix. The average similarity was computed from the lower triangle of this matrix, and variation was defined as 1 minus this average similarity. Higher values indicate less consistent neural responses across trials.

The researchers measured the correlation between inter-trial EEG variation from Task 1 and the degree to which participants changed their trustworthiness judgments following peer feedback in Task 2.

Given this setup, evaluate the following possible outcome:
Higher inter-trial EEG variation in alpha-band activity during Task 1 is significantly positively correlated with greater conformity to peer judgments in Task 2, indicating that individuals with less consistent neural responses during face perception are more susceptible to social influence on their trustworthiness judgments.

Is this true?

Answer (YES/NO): NO